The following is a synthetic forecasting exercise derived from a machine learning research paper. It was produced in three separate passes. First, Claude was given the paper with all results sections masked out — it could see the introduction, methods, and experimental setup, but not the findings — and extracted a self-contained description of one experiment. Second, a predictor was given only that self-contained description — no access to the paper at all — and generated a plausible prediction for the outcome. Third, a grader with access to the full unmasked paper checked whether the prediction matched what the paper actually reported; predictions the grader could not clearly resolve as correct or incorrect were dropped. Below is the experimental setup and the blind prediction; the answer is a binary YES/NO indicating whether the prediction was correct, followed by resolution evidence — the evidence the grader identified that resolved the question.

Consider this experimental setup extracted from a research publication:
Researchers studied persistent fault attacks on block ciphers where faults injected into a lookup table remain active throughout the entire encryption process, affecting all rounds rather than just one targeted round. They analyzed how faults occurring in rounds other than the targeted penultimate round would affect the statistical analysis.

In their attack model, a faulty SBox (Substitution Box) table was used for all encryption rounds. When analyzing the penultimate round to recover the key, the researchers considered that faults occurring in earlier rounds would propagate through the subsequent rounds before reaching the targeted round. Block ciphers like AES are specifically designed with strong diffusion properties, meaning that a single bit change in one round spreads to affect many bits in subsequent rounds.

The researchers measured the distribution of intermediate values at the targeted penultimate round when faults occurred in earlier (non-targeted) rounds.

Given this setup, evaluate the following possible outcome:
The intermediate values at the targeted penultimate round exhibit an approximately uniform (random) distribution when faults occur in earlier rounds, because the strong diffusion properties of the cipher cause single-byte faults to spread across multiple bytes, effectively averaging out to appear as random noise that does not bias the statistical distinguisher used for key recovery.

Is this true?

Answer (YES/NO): YES